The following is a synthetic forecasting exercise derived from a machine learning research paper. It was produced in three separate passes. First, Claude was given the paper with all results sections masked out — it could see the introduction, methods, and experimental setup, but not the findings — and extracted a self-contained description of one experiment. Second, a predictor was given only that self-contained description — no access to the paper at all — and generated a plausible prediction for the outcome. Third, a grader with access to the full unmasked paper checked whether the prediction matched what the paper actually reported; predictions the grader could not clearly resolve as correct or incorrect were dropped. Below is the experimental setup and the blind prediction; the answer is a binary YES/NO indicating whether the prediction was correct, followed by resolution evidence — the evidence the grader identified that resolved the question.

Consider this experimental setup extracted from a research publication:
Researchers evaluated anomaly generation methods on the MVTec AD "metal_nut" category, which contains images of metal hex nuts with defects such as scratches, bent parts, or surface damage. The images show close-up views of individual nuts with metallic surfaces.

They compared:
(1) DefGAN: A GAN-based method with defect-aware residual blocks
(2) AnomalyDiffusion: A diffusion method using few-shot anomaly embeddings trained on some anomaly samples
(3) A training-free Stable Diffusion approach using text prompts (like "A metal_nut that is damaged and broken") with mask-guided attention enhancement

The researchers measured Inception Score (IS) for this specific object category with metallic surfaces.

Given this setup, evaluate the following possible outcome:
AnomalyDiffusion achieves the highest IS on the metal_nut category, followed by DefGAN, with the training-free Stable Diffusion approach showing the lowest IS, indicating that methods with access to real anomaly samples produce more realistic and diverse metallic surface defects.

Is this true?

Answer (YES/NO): NO